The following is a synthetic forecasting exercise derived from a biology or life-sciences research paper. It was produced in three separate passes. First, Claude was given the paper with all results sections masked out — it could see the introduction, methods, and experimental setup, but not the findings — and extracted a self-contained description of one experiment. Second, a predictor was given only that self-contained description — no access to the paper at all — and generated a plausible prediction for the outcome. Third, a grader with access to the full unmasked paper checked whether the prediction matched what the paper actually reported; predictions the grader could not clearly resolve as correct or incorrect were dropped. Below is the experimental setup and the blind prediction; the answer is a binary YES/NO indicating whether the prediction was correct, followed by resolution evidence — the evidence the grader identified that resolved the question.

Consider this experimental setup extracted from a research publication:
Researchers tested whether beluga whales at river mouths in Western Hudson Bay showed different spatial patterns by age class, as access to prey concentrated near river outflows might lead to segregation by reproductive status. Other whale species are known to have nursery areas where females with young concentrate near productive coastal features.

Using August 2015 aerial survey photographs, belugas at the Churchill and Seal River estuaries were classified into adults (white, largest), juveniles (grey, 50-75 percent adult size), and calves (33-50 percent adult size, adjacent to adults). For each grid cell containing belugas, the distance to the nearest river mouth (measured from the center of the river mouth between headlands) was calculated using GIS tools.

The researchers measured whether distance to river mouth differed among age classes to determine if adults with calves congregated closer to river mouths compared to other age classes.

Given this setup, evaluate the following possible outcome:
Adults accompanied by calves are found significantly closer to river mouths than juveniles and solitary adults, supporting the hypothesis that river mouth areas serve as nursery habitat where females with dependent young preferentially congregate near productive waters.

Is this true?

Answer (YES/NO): NO